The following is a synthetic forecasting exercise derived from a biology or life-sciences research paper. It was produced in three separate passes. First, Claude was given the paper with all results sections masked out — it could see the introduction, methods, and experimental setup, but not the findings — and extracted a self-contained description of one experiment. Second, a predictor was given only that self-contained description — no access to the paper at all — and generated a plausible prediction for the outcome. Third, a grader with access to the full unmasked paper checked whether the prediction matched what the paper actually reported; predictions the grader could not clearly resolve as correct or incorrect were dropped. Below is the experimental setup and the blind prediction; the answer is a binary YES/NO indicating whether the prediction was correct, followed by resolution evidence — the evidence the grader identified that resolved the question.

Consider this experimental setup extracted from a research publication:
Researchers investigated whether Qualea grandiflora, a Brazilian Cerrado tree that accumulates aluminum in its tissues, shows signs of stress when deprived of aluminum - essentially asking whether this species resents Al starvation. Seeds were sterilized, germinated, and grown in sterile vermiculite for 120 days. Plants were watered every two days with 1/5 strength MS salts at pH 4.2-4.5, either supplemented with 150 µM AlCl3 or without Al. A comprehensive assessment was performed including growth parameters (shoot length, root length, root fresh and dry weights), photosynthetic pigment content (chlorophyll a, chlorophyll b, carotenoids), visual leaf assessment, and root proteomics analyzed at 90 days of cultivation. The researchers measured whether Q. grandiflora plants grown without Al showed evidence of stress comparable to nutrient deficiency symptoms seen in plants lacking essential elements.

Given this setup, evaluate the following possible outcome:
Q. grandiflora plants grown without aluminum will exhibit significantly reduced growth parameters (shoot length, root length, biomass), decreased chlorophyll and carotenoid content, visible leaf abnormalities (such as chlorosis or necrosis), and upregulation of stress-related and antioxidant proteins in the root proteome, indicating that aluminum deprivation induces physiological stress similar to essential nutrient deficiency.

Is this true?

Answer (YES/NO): YES